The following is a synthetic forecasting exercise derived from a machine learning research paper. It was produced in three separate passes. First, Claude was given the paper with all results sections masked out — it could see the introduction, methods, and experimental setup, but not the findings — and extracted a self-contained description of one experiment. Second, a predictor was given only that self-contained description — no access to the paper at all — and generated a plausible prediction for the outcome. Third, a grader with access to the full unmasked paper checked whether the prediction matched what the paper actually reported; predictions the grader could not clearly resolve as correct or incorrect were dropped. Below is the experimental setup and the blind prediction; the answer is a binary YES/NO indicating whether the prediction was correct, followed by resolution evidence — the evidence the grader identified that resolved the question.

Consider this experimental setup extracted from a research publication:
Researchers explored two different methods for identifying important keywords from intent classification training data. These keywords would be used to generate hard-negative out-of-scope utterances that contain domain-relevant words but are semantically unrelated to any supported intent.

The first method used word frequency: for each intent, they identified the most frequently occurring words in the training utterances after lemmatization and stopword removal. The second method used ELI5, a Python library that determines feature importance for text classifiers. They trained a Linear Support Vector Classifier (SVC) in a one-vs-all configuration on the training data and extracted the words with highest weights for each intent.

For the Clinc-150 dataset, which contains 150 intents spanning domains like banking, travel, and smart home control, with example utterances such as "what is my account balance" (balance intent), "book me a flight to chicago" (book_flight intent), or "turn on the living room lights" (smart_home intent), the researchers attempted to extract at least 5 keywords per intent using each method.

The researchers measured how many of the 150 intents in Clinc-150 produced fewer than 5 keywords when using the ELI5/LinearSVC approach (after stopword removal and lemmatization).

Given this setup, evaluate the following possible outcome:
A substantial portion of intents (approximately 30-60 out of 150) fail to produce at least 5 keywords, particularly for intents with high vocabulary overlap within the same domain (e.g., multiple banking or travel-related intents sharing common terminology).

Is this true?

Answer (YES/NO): NO